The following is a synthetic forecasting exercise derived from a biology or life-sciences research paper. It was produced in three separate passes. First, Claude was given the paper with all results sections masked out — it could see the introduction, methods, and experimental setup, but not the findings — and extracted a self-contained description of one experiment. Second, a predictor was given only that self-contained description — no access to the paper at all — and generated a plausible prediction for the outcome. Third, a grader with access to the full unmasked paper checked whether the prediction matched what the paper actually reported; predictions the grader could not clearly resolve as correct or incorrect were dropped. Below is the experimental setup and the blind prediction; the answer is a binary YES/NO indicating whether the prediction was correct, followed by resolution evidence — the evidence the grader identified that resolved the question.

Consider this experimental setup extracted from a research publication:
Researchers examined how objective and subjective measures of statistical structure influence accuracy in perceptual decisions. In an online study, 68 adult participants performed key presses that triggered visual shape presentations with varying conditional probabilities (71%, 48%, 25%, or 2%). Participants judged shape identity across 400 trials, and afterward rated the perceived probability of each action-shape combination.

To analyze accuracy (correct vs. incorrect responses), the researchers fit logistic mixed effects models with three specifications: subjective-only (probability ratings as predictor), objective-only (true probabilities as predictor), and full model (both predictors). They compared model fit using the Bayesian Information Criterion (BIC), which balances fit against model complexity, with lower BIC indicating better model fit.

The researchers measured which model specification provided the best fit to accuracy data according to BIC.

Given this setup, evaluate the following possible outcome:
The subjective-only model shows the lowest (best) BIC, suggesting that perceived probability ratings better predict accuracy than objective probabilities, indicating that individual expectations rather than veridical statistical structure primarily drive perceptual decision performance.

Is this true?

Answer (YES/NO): YES